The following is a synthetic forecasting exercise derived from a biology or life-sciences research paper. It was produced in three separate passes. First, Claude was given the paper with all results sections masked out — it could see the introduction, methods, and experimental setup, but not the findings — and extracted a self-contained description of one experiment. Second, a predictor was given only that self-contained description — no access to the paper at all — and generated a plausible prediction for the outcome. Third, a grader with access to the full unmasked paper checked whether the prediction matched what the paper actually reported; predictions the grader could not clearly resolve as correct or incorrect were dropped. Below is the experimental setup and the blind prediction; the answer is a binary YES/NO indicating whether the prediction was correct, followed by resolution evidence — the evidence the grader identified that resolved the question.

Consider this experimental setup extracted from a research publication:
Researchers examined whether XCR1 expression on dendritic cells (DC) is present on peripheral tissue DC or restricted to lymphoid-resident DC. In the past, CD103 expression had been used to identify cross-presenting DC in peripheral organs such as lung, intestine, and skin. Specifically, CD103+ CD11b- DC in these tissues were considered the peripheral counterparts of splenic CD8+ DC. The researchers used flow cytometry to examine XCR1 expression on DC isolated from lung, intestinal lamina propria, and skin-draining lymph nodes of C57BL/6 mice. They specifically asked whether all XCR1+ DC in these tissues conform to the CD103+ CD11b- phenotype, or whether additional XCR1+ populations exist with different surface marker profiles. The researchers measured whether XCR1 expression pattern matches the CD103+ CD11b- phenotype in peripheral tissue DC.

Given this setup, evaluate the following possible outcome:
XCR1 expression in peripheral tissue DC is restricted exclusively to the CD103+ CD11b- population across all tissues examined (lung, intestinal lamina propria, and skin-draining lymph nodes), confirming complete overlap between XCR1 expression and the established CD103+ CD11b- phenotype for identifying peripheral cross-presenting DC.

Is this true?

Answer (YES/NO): NO